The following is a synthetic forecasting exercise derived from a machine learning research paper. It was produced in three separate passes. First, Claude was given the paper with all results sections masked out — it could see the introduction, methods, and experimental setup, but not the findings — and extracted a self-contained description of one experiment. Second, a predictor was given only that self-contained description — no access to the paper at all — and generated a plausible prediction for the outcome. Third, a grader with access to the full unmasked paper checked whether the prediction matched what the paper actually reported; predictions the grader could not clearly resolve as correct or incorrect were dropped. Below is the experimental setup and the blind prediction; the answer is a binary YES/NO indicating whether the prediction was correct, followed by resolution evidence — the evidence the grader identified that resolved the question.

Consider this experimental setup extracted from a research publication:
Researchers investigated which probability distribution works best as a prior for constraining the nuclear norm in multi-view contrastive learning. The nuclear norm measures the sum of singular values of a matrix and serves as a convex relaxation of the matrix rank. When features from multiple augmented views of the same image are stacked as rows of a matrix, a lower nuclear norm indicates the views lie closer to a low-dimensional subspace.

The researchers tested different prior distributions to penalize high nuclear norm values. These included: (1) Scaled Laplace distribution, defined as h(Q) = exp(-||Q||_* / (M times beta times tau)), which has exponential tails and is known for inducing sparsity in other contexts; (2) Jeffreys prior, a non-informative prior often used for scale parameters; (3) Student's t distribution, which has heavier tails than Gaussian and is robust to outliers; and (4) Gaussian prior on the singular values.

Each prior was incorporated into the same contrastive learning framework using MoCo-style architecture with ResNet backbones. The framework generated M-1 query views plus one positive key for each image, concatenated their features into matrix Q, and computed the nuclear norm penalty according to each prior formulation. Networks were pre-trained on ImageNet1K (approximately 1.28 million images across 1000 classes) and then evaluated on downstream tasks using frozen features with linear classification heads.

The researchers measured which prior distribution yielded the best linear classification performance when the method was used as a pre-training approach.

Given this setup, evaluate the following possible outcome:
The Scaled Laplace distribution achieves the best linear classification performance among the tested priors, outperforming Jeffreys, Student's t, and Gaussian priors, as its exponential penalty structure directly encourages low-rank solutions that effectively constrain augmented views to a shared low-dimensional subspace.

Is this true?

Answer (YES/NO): NO